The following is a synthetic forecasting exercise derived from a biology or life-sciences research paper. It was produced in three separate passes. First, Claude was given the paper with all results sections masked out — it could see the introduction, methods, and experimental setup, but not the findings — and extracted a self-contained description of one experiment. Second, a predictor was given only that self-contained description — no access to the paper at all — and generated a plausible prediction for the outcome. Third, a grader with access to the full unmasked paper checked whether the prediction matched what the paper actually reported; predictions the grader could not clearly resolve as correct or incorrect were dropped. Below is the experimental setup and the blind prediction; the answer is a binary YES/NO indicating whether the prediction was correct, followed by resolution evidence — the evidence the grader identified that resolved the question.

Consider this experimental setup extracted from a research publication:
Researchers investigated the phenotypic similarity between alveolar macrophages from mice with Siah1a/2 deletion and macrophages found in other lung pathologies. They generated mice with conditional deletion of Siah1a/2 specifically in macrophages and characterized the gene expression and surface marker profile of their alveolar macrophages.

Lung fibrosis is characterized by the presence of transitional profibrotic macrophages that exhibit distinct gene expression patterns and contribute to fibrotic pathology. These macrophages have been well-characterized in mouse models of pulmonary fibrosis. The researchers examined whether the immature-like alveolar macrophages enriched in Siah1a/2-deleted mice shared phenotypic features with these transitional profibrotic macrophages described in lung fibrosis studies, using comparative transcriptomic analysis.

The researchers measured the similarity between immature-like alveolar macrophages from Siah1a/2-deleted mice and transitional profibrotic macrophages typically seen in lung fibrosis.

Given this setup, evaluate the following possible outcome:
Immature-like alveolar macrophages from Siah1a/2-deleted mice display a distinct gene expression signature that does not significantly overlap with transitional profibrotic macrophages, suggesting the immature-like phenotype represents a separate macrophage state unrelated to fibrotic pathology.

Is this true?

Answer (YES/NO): NO